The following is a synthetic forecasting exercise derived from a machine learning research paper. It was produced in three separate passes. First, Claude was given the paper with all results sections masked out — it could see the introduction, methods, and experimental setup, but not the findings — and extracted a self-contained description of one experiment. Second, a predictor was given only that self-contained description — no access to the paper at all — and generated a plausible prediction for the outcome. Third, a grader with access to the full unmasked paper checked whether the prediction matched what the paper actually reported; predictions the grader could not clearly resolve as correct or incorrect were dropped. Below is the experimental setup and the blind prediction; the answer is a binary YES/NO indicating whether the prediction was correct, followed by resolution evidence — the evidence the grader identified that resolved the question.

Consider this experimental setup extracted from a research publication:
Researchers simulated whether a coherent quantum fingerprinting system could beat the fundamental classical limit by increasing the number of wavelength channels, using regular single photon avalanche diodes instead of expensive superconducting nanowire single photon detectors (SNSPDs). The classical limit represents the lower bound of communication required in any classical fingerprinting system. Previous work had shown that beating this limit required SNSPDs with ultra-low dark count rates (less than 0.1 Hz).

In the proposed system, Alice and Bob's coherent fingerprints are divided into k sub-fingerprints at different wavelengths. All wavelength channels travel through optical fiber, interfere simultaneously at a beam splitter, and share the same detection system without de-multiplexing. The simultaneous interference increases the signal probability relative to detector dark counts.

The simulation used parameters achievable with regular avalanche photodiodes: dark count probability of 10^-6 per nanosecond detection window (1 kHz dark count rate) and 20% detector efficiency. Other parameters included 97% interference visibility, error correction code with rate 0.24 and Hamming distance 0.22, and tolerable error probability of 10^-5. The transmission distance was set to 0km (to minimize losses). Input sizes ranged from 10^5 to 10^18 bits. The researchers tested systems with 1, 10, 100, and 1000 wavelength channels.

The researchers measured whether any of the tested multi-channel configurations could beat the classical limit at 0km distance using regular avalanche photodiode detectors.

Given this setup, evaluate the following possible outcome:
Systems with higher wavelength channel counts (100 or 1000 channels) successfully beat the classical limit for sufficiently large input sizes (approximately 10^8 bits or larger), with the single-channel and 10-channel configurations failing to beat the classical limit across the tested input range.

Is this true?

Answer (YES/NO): NO